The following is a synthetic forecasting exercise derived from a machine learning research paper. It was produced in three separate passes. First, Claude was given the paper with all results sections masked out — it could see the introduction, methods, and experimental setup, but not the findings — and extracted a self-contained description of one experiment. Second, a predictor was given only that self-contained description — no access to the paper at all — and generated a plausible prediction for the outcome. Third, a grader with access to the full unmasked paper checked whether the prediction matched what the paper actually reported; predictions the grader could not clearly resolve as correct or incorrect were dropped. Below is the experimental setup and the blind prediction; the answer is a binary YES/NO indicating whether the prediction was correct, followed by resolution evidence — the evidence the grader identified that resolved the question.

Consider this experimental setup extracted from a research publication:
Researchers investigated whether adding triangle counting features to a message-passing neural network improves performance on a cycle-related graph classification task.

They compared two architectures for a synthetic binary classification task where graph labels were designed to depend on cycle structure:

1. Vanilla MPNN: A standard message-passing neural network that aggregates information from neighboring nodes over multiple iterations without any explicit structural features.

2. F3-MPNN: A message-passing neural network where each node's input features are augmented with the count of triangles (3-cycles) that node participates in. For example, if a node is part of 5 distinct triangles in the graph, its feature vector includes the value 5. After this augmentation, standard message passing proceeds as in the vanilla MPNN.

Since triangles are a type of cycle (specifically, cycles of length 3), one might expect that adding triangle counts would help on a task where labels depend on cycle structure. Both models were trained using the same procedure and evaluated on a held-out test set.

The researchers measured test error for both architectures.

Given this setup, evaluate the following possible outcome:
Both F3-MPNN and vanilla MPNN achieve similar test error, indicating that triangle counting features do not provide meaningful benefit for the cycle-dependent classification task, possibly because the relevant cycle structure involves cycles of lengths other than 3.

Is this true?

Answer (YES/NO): NO